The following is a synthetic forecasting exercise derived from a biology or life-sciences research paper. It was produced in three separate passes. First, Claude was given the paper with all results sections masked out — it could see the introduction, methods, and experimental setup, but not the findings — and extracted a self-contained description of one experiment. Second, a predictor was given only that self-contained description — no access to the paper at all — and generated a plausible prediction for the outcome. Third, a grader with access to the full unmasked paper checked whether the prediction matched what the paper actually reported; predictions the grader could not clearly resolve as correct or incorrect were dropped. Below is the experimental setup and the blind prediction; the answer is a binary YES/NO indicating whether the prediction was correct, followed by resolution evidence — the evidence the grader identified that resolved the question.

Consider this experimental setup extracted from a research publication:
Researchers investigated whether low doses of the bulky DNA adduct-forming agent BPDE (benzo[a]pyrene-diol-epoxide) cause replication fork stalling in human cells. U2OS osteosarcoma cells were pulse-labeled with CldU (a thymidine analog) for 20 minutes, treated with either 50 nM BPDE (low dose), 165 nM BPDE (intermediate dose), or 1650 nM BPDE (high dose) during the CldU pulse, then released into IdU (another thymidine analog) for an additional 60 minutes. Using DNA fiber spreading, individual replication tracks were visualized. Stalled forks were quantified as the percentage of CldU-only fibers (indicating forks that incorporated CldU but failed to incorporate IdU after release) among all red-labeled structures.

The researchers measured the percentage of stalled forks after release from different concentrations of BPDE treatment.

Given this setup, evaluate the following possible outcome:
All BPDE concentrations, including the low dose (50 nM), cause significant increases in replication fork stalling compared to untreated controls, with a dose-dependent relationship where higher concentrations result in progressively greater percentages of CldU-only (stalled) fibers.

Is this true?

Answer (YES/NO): NO